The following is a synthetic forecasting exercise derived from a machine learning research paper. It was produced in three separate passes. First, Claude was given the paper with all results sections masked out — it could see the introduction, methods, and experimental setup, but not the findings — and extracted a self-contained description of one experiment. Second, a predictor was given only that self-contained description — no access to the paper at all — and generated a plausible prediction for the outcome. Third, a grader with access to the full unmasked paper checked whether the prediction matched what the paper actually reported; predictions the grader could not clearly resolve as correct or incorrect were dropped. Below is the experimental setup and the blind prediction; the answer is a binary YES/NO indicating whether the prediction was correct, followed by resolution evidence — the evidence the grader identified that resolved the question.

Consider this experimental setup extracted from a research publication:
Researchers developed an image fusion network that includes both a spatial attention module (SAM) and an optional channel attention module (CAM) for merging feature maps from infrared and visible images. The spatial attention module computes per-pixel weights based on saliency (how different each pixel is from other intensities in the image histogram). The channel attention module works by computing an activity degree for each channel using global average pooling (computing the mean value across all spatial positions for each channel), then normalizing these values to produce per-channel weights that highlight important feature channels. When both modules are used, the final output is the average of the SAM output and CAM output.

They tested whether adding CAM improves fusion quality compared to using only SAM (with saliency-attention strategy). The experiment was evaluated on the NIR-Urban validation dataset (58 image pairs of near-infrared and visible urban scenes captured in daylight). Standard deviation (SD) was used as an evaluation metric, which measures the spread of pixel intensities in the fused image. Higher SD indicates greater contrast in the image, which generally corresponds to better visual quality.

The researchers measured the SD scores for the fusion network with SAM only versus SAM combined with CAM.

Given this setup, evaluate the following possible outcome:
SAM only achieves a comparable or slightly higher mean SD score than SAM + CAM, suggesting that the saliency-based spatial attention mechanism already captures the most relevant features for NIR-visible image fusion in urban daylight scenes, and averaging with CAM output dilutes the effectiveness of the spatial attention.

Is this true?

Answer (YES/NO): NO